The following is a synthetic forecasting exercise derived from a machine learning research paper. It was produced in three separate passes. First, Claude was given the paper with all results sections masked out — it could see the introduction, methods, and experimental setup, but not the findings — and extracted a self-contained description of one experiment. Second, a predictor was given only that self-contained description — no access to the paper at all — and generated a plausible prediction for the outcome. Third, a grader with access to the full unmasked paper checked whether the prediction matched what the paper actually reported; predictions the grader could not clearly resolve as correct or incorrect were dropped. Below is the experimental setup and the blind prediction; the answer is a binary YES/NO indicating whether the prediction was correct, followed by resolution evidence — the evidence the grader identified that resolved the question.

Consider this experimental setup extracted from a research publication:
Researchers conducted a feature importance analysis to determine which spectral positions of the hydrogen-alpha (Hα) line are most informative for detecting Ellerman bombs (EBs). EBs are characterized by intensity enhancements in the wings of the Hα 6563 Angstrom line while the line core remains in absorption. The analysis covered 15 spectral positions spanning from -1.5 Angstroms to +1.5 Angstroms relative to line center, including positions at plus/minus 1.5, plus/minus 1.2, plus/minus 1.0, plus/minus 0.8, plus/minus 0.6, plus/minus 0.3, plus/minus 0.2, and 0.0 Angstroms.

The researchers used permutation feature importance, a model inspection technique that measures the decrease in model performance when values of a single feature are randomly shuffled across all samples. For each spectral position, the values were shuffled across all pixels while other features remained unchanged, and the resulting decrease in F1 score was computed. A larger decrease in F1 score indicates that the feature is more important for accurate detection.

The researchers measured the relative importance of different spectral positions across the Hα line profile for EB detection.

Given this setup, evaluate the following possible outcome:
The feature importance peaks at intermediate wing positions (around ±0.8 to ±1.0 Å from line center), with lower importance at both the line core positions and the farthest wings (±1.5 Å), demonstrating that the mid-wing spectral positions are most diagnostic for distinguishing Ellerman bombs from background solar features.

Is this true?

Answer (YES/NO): NO